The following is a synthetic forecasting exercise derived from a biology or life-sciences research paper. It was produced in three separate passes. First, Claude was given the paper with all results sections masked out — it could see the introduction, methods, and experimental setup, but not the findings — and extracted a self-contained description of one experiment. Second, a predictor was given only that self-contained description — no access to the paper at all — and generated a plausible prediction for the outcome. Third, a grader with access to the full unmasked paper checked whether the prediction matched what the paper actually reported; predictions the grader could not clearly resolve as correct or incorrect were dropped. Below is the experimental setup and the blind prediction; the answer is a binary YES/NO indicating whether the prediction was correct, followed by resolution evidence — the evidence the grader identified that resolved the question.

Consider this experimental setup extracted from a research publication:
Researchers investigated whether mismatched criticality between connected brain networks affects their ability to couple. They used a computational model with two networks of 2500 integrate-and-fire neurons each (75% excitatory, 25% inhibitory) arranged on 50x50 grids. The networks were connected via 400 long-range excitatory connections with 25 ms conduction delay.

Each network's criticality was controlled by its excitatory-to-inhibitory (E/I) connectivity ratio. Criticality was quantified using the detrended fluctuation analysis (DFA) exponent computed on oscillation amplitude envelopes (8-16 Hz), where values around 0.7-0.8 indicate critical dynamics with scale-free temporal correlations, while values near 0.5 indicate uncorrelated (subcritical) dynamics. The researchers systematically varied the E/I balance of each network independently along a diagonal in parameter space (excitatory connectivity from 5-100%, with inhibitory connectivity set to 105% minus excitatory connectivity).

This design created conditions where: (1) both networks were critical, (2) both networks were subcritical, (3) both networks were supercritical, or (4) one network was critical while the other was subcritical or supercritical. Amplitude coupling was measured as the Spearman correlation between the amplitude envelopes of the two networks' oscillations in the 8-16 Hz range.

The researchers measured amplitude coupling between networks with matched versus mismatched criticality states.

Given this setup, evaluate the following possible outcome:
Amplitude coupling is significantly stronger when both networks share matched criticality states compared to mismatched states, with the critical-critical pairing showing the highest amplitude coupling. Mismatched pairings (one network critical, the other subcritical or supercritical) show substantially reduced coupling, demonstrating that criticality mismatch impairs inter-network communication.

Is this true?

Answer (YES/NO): NO